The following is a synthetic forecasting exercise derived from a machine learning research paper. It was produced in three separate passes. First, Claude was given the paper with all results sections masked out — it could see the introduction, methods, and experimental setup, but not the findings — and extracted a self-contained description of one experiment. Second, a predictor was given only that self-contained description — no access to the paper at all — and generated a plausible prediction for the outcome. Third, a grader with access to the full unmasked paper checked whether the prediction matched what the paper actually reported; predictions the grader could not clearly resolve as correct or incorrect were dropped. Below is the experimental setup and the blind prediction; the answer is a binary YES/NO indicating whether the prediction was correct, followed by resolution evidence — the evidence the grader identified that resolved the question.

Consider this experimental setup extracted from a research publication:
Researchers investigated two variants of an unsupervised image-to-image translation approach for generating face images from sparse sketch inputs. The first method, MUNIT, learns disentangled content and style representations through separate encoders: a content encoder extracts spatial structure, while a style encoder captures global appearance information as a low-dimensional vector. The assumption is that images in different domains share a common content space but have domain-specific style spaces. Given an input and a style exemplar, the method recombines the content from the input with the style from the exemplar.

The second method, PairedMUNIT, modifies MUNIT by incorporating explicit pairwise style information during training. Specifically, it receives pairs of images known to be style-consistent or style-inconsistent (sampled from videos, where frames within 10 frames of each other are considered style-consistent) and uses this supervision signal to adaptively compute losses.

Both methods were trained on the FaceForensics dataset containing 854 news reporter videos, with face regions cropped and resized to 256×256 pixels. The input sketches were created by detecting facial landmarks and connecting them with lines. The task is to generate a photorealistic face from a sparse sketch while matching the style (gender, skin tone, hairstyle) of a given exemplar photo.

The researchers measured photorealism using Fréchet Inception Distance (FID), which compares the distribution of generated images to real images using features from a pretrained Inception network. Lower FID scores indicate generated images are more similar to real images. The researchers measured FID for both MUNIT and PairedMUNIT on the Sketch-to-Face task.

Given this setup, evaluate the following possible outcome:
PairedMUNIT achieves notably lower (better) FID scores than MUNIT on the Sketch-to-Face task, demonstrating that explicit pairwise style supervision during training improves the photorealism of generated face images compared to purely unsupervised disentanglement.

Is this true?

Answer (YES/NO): NO